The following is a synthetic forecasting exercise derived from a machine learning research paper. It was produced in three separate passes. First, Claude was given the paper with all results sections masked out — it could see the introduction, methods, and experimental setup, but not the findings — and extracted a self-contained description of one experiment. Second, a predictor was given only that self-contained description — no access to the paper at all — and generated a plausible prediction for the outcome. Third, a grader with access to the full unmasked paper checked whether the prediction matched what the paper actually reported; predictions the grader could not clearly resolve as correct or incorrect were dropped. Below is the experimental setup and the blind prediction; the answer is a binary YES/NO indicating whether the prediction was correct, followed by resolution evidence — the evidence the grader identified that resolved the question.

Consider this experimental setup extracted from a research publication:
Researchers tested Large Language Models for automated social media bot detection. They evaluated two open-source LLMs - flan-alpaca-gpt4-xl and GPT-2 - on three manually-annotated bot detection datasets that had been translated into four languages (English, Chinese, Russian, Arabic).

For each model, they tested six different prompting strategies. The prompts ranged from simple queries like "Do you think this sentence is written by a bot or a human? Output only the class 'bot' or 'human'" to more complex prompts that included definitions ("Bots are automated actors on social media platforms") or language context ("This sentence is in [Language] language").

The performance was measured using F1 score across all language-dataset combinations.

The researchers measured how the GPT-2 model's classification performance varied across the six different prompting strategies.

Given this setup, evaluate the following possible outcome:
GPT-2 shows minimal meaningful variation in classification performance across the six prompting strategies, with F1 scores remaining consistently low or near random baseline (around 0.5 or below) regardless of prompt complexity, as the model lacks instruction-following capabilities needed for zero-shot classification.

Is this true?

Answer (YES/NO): NO